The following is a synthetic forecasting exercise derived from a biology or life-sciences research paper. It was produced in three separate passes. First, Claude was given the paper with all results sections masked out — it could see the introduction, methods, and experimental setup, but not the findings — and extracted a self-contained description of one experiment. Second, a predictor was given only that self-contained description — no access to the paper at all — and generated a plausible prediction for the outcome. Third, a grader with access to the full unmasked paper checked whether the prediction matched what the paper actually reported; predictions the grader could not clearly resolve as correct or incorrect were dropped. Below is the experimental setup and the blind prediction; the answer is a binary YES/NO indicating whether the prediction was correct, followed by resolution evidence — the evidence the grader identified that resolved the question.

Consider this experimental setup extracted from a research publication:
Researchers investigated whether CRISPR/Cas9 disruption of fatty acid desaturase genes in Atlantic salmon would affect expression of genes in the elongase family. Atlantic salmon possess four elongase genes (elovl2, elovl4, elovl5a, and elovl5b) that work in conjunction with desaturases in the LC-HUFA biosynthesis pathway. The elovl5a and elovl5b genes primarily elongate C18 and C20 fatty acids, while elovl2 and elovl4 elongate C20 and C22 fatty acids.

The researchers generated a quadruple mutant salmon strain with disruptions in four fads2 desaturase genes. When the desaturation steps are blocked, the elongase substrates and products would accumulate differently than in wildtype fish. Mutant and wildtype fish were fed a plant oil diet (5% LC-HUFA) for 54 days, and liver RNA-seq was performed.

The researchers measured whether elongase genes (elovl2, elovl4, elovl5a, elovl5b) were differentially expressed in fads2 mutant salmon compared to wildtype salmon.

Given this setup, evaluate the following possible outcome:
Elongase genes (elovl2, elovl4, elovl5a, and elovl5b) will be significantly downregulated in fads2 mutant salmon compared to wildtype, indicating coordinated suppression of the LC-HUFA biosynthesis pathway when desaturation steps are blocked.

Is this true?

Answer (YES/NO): NO